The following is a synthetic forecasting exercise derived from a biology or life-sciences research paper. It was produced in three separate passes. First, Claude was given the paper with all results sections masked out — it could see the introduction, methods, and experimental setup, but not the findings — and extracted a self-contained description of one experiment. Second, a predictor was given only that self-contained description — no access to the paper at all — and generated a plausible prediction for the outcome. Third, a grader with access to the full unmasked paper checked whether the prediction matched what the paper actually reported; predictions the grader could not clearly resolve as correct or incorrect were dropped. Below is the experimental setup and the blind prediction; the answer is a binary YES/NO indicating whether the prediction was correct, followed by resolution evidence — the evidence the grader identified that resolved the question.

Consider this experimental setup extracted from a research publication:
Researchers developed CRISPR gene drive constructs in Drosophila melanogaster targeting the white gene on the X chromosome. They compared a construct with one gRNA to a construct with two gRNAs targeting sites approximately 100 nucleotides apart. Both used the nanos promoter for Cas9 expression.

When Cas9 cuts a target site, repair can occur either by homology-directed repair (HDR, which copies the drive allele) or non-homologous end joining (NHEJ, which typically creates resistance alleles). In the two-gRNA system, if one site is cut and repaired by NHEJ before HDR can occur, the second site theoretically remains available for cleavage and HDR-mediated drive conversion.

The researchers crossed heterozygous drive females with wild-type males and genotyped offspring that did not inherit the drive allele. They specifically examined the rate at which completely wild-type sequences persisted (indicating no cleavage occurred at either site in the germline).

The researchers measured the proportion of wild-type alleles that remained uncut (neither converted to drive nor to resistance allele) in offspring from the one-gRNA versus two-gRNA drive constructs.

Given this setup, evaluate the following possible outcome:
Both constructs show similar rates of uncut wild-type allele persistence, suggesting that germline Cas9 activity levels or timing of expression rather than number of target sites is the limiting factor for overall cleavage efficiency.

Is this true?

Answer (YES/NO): NO